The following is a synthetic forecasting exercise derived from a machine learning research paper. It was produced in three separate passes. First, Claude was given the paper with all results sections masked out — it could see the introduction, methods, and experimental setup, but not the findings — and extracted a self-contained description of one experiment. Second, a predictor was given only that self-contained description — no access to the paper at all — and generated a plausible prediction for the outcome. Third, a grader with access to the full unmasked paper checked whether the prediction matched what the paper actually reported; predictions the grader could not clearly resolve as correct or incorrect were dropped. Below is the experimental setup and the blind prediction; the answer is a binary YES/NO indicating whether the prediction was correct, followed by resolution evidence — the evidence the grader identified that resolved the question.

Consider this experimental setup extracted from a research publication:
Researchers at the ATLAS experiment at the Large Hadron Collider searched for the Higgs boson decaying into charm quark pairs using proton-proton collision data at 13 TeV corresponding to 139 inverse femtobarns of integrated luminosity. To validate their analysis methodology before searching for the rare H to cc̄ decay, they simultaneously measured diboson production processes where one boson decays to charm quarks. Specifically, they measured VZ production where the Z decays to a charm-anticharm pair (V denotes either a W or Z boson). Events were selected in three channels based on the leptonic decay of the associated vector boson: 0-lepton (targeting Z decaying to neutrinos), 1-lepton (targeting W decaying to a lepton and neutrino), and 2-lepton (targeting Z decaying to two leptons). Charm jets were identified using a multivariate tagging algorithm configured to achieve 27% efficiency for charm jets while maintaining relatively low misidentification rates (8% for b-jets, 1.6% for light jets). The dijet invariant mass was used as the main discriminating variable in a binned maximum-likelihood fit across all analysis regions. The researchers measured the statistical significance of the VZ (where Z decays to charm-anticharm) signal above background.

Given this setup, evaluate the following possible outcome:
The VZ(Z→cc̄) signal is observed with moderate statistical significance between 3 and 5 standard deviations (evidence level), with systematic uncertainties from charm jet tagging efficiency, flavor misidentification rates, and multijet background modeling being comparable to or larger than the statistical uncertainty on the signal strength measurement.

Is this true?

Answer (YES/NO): NO